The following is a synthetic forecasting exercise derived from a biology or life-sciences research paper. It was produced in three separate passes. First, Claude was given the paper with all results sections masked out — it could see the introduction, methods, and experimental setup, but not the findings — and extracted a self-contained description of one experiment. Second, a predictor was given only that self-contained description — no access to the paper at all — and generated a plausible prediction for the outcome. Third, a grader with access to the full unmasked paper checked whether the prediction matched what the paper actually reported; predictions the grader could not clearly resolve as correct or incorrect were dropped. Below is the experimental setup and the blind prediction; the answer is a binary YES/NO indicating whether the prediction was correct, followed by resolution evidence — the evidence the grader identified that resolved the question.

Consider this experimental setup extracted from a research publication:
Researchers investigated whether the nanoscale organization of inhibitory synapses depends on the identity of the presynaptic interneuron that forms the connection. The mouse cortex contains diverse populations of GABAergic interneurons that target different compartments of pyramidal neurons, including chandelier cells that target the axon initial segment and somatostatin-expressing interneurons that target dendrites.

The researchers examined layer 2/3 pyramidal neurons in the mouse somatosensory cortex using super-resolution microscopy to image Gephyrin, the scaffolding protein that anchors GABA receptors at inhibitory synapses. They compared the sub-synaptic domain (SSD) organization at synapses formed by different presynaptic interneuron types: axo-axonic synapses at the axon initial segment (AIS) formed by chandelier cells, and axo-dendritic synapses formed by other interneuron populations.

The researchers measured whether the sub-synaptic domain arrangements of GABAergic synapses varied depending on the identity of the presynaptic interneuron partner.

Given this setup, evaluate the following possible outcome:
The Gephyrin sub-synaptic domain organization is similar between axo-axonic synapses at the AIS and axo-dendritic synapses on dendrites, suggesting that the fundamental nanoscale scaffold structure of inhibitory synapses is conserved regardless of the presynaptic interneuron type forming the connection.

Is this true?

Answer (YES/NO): NO